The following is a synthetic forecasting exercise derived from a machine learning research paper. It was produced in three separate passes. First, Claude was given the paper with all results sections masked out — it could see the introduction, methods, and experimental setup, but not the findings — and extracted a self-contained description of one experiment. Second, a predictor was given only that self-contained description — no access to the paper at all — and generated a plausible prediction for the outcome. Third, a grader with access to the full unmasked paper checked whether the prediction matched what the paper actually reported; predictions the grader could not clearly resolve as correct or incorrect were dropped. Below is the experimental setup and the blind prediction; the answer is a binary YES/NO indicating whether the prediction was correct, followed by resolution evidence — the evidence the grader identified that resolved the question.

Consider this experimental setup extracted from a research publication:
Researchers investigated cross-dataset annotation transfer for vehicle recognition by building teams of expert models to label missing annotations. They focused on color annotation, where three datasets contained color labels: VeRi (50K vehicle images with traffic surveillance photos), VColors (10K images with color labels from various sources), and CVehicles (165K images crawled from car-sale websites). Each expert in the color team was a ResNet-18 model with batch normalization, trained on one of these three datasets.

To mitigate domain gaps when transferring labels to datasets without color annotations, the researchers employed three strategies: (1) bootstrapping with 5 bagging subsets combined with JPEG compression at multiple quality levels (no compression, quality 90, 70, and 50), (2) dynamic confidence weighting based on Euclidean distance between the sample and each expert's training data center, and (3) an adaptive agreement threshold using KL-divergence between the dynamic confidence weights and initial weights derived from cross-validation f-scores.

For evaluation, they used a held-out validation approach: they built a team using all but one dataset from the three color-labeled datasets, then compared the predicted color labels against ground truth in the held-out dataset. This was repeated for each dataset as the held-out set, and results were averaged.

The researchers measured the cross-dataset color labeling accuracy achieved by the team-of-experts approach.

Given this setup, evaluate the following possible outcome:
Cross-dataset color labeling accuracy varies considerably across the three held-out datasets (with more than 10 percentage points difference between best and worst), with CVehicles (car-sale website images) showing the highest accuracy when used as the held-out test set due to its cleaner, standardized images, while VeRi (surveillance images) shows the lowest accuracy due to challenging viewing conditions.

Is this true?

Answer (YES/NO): NO